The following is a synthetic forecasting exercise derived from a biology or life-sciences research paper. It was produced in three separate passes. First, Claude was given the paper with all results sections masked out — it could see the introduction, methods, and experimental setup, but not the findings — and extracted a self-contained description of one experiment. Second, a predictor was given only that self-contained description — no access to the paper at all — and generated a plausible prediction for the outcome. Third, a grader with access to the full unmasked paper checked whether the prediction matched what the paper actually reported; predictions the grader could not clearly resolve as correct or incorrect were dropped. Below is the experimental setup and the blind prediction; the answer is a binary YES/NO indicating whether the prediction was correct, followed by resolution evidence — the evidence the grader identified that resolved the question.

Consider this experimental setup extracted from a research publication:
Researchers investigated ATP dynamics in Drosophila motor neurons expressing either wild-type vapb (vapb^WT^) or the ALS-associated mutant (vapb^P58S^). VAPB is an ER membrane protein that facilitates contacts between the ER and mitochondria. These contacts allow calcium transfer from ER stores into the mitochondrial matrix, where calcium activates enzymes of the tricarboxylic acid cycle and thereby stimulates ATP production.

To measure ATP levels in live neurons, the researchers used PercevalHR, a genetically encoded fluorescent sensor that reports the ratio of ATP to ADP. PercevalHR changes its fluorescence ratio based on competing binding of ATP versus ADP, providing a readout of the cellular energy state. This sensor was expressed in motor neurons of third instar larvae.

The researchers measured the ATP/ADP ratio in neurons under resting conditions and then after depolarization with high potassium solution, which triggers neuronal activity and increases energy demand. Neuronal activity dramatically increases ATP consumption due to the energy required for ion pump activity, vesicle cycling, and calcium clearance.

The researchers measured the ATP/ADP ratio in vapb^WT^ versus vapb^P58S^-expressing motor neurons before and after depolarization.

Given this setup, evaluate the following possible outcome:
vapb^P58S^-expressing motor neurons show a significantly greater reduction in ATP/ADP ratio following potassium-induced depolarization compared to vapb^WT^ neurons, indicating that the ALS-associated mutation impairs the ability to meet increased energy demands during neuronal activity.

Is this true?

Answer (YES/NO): YES